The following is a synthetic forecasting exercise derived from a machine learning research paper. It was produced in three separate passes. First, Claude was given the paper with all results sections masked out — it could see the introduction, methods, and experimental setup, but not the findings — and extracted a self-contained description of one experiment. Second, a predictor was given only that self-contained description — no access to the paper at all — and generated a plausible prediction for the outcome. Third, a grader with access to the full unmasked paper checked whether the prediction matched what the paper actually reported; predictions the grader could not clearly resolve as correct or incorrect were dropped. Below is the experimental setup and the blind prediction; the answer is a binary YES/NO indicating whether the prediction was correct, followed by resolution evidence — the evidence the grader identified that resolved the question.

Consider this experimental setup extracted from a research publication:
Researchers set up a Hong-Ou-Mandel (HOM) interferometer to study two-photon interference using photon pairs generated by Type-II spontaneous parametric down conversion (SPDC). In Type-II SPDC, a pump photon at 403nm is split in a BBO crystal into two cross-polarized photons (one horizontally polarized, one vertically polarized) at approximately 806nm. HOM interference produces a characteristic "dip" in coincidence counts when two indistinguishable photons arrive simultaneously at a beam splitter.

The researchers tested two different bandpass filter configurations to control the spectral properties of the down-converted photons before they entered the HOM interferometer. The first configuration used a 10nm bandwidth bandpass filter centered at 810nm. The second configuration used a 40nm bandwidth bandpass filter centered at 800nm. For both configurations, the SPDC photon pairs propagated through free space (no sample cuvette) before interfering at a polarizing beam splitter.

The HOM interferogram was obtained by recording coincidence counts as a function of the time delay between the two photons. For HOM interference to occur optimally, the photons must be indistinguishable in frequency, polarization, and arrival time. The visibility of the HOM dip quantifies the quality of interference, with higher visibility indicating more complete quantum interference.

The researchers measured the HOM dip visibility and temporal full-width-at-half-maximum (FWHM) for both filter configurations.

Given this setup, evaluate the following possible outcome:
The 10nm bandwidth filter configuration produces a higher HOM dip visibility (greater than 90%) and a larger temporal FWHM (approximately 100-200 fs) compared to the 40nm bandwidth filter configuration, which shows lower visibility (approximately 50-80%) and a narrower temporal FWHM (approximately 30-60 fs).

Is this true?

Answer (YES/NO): NO